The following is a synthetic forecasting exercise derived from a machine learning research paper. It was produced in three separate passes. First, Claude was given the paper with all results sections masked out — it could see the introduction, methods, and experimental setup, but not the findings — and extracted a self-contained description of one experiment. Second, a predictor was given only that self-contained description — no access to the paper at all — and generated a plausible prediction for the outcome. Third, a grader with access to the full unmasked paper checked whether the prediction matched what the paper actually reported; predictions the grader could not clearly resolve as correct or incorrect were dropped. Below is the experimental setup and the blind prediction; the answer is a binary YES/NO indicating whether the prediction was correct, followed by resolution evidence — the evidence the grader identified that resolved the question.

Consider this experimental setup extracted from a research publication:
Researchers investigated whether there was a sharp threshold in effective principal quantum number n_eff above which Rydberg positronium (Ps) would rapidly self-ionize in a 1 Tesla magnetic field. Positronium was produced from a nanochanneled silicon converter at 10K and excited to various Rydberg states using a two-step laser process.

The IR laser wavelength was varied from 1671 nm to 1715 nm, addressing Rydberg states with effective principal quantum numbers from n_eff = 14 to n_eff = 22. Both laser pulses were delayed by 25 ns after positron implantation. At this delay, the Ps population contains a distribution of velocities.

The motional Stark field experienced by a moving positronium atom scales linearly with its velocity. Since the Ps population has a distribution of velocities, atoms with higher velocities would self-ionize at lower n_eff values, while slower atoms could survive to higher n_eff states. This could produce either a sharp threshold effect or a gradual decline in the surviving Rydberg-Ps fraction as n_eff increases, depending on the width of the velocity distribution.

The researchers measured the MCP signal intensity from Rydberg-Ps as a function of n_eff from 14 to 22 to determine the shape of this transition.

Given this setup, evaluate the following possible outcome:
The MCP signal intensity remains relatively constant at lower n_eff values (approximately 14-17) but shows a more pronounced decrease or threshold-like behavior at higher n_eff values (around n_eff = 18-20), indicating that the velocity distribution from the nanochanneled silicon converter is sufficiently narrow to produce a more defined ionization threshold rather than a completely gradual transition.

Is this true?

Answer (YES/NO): NO